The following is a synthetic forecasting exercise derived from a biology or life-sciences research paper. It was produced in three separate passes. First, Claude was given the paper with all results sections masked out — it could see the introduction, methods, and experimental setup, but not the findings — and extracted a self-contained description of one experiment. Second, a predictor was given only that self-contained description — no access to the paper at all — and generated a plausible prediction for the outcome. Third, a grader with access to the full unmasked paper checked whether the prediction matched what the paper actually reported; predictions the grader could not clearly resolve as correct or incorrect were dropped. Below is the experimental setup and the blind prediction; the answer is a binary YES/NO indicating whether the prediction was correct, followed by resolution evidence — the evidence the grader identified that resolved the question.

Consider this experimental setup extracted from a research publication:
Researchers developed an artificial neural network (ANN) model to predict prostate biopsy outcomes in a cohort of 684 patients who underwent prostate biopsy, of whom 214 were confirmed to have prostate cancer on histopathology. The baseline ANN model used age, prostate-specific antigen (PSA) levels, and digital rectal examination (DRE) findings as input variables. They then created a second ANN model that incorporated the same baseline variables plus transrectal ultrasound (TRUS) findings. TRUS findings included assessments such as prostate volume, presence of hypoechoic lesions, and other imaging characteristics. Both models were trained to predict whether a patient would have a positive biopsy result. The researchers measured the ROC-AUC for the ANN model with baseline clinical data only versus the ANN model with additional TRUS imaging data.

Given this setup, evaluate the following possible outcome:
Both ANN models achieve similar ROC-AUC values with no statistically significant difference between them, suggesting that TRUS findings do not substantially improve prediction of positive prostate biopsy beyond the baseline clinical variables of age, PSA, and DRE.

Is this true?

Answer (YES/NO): NO